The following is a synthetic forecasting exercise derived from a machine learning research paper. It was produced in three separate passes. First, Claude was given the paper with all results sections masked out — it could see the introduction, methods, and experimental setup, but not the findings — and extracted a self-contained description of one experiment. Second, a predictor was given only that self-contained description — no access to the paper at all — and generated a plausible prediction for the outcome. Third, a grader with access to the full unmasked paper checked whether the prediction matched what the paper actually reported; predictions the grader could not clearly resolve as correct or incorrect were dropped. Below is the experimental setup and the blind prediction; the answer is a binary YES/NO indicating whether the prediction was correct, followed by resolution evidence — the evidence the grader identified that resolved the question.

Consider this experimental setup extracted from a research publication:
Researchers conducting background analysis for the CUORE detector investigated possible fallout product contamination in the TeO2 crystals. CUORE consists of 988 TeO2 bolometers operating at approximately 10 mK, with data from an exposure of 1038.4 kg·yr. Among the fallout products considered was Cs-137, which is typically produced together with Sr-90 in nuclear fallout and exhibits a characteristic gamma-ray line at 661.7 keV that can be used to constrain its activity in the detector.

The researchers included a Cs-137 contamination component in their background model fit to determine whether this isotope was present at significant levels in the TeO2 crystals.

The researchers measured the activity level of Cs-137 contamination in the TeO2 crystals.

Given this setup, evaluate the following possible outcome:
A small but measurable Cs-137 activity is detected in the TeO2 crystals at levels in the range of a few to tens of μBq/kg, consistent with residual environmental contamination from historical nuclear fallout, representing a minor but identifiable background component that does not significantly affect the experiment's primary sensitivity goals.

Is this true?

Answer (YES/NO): NO